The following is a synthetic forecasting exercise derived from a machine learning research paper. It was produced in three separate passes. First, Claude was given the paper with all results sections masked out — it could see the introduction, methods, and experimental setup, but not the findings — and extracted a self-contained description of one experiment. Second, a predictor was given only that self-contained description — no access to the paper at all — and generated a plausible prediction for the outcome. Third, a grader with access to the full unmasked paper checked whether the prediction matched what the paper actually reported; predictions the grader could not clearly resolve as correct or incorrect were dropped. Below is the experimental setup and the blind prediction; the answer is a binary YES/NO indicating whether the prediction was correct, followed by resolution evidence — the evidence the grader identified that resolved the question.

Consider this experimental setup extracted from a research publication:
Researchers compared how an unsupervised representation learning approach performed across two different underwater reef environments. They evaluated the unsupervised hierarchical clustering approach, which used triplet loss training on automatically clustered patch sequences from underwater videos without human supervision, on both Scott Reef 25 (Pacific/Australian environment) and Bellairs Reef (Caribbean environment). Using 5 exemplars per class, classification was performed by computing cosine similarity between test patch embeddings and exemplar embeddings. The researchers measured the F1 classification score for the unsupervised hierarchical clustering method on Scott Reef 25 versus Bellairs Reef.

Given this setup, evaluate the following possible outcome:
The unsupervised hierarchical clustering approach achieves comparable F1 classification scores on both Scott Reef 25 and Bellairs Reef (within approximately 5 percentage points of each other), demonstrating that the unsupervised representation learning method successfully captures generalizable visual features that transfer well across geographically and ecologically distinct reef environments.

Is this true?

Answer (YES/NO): NO